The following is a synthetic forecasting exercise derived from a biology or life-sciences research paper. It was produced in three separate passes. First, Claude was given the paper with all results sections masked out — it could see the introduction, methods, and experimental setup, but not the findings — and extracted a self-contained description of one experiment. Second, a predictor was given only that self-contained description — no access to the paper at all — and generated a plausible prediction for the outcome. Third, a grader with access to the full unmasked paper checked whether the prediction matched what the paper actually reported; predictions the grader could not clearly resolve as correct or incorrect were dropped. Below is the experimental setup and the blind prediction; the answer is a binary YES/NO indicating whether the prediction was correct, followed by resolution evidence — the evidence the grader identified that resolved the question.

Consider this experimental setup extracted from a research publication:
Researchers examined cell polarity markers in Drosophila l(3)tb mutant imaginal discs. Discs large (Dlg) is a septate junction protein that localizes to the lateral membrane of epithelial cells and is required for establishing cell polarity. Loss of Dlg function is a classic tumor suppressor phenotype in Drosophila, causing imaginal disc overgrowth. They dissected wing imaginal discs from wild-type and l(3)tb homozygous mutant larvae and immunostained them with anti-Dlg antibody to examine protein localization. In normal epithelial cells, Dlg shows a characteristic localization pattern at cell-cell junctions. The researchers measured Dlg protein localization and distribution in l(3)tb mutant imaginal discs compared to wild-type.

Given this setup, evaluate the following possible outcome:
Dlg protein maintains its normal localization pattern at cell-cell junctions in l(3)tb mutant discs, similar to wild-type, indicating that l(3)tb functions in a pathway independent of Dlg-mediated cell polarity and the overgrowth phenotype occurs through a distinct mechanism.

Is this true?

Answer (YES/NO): YES